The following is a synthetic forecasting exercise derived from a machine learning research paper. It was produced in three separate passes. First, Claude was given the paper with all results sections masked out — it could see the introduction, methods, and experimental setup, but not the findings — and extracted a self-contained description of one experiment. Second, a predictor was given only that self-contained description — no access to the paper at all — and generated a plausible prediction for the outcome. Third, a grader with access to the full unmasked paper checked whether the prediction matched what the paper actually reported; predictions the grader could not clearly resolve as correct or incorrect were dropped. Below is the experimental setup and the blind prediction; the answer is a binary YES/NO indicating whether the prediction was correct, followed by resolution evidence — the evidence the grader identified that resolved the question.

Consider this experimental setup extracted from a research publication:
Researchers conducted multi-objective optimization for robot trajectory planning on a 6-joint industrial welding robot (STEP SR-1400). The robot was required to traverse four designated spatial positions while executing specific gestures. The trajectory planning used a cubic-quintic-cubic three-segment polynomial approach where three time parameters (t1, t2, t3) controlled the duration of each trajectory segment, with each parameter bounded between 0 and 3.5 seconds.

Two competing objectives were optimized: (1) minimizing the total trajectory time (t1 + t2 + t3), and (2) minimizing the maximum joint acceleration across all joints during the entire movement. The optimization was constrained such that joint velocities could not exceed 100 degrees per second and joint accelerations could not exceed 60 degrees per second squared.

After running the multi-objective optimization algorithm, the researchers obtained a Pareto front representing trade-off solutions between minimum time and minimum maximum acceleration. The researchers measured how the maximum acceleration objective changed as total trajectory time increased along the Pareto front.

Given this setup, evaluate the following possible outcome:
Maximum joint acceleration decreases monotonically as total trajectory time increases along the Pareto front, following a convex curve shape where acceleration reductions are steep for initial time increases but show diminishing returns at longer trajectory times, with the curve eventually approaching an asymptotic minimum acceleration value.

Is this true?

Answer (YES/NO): YES